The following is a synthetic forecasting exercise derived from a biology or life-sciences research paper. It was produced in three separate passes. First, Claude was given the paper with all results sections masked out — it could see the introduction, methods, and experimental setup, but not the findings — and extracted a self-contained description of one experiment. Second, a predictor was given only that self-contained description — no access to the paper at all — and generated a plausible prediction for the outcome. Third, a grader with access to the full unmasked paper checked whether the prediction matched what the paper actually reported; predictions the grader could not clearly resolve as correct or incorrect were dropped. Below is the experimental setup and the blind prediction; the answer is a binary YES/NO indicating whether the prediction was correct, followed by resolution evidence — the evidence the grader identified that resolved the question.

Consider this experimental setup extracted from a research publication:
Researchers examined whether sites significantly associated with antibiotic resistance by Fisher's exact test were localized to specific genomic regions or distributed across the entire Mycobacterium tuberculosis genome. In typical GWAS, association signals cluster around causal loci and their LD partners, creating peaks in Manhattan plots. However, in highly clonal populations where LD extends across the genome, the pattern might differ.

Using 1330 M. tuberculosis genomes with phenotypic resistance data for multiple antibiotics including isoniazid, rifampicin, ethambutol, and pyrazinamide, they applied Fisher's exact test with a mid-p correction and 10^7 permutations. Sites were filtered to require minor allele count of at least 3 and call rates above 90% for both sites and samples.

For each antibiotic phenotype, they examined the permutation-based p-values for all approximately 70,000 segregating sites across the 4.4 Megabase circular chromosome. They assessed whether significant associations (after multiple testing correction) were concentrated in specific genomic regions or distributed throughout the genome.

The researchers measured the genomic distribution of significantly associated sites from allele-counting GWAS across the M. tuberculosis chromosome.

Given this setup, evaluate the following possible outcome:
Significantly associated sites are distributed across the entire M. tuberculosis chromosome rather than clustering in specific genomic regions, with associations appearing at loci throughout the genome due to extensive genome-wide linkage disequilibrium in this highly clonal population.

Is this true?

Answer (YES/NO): YES